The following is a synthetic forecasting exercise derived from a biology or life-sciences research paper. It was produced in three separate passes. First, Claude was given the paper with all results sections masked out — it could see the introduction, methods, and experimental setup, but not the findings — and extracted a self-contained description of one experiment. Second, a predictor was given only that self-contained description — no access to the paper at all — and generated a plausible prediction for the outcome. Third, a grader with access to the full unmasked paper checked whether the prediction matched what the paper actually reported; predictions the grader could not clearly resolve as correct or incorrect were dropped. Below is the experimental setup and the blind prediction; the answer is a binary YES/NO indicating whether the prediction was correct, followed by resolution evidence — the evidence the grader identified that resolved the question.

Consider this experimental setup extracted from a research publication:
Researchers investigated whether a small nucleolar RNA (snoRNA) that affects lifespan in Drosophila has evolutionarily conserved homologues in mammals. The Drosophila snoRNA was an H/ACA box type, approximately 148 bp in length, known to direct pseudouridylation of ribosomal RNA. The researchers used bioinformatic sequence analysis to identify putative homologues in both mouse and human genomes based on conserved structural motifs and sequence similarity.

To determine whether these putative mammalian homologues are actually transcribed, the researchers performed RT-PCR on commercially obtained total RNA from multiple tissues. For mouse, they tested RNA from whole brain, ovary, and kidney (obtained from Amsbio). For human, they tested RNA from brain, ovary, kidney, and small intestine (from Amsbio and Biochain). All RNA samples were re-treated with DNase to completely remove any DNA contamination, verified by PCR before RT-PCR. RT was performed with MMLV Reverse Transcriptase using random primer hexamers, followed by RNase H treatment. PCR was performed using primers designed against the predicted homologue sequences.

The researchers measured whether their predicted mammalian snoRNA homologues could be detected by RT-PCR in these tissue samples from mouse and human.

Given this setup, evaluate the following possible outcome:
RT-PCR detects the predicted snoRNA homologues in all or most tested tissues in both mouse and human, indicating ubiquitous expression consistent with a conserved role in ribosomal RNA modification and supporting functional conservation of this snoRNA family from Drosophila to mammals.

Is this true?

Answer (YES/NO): NO